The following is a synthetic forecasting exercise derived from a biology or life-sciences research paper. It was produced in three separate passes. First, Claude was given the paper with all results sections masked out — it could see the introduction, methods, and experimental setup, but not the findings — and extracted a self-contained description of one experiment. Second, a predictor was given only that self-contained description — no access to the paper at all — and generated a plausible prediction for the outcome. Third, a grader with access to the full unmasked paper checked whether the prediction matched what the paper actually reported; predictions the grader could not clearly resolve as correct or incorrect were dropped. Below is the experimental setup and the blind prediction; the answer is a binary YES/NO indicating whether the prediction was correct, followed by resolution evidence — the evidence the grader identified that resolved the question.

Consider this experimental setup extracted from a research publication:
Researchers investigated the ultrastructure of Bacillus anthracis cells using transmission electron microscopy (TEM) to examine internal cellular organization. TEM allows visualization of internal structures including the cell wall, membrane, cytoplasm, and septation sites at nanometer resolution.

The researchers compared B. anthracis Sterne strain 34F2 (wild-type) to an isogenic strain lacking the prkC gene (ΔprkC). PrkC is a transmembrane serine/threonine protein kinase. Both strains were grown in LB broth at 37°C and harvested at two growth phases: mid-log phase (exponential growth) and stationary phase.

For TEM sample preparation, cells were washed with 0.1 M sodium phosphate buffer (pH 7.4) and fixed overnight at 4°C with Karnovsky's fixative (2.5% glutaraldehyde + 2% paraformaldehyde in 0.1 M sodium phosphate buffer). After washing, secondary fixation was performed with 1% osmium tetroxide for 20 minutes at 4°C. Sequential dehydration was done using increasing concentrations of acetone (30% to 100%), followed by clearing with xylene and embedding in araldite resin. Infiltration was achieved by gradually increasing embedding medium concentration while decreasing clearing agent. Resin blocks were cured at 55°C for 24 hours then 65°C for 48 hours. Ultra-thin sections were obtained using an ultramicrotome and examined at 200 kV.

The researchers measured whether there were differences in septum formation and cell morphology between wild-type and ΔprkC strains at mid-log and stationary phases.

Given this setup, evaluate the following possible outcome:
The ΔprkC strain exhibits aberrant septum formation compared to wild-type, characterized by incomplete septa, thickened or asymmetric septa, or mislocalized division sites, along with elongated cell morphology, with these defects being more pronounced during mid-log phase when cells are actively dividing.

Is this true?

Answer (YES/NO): NO